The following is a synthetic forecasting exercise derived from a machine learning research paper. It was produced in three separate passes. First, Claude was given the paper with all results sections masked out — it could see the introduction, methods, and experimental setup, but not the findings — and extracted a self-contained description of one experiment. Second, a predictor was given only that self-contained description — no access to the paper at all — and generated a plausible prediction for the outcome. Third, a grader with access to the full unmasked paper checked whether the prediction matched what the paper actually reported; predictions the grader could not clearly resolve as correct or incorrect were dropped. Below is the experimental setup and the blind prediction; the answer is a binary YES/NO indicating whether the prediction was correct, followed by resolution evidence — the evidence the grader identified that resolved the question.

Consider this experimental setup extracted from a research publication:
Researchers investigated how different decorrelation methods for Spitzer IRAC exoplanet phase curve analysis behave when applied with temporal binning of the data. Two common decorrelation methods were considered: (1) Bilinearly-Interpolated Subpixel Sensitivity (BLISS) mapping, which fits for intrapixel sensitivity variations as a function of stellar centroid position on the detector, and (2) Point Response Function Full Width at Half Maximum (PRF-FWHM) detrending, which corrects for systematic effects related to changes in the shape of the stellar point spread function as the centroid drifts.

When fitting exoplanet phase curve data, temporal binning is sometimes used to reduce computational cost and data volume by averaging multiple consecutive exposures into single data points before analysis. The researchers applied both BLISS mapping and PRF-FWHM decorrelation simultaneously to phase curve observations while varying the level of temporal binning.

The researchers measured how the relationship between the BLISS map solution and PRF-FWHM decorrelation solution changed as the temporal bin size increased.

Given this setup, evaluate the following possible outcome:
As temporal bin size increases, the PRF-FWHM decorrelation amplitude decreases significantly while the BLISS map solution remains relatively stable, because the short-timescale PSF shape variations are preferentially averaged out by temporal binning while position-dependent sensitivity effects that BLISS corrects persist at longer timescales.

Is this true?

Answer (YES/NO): NO